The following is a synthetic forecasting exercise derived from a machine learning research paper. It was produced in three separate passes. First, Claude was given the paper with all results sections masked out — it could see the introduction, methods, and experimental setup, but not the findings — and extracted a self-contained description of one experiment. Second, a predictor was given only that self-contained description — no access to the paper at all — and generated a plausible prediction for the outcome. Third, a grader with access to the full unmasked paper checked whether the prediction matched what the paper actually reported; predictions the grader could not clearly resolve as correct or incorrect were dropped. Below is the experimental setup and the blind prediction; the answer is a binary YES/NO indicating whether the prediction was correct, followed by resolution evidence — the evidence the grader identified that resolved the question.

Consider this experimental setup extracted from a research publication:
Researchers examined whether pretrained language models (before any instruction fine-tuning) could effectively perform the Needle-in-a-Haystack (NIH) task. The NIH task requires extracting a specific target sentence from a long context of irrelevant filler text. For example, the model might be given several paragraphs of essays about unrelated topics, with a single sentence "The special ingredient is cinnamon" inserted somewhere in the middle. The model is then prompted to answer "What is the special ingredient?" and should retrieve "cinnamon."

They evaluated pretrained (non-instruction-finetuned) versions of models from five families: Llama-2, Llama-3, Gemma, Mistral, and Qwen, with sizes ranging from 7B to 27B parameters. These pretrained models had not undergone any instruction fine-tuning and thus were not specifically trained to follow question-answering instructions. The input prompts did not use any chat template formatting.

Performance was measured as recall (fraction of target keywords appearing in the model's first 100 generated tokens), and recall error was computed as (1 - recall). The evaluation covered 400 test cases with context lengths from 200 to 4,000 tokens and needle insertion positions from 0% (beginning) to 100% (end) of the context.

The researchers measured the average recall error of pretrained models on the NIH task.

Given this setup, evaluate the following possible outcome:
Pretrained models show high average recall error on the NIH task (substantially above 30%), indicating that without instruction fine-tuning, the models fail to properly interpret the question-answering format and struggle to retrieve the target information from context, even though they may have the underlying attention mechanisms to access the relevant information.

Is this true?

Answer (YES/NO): NO